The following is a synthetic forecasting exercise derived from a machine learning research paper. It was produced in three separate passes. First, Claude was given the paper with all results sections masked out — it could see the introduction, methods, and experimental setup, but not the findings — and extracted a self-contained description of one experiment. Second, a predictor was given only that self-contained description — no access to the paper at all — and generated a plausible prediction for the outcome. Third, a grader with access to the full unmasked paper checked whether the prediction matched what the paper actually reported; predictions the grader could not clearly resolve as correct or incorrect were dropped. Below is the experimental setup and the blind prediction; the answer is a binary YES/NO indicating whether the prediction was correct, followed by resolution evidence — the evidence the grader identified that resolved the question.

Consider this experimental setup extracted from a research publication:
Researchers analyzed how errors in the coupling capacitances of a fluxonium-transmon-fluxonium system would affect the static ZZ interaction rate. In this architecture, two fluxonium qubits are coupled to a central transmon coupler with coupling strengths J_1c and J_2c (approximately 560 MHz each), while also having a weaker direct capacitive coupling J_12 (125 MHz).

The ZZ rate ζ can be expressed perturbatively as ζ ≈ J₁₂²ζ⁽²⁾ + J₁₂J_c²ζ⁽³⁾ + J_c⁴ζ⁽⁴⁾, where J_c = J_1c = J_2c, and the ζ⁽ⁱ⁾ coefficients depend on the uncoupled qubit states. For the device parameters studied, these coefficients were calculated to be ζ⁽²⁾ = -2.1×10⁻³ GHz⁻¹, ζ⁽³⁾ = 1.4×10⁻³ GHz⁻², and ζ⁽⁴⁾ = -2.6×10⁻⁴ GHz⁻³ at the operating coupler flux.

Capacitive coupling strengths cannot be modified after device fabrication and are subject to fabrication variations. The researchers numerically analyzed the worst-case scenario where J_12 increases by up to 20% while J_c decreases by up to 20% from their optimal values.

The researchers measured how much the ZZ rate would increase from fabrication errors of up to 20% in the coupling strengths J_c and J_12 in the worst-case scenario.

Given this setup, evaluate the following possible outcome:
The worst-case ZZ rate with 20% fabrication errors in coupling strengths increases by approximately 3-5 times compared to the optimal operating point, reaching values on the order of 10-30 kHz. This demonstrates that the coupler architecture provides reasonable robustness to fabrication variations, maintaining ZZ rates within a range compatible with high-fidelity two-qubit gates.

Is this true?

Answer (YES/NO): NO